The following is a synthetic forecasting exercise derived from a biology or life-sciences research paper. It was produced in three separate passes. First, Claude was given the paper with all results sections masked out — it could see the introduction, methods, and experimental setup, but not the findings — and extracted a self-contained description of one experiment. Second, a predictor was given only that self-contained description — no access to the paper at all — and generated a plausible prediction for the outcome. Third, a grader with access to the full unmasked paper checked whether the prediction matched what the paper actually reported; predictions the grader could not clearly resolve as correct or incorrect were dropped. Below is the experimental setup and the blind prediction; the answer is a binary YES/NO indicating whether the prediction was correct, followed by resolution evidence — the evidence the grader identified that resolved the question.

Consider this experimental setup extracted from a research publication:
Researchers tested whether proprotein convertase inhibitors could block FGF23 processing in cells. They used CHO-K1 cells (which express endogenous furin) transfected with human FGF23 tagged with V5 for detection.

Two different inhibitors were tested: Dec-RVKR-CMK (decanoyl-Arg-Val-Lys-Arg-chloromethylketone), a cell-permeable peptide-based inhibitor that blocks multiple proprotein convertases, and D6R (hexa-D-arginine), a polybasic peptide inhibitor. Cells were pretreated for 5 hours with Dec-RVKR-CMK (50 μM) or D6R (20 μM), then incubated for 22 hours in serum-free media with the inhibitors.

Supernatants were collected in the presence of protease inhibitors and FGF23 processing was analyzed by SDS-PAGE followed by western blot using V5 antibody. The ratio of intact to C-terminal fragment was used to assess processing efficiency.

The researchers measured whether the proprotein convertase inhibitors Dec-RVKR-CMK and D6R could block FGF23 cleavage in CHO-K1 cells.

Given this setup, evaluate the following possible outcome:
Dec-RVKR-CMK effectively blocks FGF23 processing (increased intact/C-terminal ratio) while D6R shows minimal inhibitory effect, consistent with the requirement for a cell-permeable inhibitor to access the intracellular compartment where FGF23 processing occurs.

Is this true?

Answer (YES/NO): YES